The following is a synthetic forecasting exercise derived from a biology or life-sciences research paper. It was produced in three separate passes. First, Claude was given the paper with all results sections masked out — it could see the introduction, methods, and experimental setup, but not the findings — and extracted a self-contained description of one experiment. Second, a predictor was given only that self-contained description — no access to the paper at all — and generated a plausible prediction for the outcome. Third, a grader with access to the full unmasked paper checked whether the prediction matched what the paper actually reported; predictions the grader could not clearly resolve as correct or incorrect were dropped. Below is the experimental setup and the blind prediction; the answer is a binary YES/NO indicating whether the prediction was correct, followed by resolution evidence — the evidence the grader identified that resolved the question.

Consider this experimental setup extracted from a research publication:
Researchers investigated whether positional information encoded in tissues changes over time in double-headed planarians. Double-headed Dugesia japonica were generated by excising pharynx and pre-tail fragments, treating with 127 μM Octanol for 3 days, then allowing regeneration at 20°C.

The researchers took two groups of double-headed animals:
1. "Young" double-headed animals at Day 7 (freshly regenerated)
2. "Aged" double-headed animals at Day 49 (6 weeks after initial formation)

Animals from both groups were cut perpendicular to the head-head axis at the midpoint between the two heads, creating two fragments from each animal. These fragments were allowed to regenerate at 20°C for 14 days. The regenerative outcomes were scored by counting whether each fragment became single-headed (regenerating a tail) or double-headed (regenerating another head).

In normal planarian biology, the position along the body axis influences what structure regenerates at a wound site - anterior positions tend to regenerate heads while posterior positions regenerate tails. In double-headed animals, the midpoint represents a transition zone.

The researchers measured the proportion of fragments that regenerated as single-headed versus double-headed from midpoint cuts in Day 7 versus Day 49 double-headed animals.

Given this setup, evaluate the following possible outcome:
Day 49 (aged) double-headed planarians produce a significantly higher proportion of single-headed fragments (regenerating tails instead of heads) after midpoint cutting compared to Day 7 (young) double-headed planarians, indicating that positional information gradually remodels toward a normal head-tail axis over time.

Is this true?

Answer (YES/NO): YES